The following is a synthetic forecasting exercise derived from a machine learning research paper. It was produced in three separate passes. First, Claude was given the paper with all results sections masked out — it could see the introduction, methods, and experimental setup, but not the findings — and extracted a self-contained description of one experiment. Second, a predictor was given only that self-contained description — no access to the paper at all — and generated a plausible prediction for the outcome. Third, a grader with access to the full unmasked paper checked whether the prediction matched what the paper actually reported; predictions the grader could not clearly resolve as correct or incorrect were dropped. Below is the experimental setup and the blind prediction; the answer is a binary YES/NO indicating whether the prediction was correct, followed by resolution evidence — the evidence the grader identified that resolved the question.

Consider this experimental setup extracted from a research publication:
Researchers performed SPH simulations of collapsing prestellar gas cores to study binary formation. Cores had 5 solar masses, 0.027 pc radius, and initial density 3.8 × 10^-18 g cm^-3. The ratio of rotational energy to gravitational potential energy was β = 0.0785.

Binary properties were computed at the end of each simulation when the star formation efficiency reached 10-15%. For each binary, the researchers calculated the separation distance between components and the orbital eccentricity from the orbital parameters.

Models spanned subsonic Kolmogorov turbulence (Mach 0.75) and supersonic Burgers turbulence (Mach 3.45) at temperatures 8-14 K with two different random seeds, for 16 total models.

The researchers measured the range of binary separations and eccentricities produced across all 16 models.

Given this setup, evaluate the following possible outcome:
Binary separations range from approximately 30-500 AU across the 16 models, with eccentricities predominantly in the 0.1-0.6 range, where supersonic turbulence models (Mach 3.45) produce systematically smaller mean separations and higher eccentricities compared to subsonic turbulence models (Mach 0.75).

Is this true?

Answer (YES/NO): NO